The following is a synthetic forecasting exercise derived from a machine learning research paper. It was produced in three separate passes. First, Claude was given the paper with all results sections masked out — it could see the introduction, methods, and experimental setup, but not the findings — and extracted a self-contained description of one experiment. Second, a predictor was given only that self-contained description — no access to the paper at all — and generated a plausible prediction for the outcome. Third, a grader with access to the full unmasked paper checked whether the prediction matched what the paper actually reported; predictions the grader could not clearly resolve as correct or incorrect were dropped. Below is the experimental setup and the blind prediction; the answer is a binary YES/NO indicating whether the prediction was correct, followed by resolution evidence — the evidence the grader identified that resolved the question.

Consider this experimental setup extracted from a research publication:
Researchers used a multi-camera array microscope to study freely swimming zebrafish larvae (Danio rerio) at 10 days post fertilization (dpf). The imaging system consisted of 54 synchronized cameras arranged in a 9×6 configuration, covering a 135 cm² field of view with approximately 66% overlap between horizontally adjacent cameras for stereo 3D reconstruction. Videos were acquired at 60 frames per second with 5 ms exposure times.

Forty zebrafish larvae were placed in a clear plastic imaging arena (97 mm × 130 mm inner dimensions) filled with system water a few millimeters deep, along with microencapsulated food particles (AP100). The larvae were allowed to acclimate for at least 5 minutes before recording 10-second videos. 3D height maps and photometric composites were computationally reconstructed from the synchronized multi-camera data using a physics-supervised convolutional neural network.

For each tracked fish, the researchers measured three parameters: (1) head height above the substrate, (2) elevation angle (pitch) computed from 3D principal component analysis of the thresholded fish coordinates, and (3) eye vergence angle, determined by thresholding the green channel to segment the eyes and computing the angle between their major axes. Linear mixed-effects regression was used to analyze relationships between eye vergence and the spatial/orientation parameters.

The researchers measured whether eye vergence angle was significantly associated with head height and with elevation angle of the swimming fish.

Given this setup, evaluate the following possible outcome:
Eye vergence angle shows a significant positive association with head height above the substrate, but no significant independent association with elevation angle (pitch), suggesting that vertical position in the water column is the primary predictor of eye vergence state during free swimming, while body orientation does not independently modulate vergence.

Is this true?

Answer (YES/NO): NO